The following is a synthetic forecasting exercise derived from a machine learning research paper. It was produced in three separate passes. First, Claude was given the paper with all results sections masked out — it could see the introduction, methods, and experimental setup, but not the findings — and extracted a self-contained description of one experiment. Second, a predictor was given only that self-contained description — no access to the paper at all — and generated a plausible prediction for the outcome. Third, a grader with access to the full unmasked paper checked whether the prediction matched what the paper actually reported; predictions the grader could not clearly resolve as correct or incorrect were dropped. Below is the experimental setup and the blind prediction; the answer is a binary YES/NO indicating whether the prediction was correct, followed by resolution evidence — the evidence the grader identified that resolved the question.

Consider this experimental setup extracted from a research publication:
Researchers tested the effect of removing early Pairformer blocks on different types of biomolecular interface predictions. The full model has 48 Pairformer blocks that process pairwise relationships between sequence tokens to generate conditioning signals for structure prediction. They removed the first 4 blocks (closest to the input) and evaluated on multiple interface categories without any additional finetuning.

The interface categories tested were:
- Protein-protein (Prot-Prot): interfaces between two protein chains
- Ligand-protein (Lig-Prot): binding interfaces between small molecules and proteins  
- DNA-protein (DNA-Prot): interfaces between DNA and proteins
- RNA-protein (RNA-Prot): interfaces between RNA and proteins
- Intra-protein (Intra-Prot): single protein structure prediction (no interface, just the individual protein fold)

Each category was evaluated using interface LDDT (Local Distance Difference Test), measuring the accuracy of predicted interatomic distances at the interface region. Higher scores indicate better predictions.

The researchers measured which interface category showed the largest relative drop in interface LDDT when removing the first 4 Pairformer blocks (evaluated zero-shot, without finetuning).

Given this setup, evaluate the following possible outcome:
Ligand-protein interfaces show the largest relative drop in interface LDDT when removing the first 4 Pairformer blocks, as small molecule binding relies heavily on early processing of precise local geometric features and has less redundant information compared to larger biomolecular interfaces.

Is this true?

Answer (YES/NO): NO